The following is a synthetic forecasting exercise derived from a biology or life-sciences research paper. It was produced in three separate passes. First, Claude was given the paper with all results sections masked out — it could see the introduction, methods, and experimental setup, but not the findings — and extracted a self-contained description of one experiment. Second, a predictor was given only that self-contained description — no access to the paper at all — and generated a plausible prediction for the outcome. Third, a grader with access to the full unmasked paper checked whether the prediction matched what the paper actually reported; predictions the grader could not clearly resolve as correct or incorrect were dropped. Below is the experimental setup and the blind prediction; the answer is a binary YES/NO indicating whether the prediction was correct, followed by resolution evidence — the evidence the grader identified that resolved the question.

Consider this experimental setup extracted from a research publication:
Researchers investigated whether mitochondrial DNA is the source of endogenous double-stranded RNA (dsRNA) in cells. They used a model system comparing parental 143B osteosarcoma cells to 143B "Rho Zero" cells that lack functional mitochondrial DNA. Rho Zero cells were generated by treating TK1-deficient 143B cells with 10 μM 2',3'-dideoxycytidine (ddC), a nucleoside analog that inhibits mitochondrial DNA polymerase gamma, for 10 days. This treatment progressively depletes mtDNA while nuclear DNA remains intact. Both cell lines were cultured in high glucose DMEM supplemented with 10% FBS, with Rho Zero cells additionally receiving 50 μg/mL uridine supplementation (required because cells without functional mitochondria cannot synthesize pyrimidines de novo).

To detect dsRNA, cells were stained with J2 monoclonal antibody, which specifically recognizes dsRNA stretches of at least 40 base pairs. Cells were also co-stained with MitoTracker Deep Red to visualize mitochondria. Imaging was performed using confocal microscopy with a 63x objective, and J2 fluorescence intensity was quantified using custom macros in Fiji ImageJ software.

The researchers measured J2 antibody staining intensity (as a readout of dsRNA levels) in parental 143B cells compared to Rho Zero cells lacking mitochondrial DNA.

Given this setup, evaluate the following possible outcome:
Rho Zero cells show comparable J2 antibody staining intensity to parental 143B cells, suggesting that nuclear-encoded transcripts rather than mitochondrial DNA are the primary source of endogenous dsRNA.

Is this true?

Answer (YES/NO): NO